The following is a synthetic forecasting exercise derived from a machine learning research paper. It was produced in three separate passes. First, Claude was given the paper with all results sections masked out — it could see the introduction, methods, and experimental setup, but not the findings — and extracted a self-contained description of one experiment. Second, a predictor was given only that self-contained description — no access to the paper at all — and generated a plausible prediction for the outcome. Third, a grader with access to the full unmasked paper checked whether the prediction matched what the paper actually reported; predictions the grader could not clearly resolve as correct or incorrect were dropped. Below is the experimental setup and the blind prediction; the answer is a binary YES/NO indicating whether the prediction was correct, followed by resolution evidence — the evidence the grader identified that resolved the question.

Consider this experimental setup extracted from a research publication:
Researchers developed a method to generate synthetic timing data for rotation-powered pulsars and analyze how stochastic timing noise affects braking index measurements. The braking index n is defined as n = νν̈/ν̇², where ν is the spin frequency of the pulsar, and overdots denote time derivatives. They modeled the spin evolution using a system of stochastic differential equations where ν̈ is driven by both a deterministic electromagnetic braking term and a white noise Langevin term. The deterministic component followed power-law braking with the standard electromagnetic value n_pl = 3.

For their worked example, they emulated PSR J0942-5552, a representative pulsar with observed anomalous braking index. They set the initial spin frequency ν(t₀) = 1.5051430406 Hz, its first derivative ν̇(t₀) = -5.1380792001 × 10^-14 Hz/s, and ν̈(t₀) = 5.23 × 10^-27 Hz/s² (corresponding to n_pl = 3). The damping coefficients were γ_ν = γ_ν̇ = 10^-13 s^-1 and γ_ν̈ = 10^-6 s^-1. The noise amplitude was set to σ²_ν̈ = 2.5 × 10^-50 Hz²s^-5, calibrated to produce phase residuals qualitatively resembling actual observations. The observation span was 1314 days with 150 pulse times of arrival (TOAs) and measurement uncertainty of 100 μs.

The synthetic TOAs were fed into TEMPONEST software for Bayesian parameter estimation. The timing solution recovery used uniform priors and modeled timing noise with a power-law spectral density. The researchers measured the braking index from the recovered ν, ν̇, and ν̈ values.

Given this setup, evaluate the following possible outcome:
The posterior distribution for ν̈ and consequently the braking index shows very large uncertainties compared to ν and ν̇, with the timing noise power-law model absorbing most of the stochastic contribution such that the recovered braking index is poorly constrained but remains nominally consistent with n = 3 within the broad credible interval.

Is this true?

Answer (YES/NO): NO